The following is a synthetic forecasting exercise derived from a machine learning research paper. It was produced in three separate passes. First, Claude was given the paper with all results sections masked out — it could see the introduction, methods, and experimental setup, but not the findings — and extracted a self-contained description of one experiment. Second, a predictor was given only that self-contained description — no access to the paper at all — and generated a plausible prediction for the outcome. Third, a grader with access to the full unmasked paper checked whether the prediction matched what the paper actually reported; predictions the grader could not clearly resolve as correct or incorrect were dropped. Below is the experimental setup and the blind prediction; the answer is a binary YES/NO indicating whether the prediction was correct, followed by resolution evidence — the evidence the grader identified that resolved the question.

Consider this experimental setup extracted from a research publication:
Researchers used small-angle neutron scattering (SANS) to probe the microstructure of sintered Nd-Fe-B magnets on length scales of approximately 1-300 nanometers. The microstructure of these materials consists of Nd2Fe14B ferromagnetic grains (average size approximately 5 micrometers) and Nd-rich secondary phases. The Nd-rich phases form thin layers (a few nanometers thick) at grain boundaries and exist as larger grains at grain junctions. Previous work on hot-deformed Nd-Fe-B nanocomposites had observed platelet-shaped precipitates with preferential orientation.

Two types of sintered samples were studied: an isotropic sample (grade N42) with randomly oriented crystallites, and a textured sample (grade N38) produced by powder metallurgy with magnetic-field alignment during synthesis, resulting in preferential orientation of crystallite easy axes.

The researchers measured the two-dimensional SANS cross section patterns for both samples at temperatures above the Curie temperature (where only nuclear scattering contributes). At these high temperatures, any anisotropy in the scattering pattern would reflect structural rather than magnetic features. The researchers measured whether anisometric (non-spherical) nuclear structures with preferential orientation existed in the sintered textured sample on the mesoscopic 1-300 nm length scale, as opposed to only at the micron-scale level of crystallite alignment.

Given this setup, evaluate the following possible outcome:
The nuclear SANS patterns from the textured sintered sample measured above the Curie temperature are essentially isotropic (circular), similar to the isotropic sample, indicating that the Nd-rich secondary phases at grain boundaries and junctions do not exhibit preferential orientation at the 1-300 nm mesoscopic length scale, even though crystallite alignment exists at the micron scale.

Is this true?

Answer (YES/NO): NO